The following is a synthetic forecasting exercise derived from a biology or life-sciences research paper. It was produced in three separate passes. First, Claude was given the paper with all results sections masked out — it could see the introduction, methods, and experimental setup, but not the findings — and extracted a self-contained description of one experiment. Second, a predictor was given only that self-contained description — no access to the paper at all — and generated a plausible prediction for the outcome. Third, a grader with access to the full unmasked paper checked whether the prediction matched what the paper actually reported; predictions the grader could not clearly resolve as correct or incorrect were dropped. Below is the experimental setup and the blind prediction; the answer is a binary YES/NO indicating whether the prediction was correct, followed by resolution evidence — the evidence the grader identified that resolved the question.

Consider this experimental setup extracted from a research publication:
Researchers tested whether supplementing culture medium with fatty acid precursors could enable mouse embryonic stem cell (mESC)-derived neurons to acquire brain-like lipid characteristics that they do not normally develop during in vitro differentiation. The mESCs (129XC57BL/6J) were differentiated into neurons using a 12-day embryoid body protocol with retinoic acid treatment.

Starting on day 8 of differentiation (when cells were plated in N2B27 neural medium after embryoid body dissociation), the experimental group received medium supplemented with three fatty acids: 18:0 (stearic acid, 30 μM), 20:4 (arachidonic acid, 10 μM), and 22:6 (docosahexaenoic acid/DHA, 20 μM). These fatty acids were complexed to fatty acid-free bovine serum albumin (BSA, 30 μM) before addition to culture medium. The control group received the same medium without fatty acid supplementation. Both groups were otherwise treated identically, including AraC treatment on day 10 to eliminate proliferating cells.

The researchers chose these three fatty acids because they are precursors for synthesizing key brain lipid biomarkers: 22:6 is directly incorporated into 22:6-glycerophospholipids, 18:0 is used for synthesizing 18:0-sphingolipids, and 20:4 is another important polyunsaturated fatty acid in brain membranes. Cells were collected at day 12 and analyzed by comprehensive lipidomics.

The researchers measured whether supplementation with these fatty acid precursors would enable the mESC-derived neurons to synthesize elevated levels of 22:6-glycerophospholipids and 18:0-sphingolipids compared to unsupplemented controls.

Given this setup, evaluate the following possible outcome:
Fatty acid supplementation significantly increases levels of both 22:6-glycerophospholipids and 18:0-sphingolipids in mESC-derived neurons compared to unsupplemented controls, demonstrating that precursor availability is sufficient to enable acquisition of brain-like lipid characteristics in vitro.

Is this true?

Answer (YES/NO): NO